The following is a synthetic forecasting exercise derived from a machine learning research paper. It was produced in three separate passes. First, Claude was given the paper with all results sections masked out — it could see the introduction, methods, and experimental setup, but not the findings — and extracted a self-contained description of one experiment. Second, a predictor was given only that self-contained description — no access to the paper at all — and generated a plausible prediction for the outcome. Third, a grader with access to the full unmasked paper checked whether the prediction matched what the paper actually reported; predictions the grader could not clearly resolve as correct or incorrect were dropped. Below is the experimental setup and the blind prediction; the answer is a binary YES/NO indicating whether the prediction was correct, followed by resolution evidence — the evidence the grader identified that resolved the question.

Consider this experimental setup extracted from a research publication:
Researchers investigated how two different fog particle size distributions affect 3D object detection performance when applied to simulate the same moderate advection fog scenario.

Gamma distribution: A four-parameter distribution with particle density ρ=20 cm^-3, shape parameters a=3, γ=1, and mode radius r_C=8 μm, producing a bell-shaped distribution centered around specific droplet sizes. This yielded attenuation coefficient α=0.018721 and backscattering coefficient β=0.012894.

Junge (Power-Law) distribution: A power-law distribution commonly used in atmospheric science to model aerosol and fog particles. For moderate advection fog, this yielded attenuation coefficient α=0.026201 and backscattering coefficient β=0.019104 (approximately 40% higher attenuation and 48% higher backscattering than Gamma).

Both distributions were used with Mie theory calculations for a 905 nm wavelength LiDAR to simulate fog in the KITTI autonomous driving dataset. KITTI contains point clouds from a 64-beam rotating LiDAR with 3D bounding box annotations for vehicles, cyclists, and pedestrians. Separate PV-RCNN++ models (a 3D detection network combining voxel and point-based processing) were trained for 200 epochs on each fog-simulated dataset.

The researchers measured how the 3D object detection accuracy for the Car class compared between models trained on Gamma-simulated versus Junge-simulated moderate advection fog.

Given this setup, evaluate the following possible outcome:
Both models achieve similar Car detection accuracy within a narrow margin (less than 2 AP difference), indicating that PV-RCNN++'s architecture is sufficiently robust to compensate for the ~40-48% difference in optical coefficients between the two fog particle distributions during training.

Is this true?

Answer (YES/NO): YES